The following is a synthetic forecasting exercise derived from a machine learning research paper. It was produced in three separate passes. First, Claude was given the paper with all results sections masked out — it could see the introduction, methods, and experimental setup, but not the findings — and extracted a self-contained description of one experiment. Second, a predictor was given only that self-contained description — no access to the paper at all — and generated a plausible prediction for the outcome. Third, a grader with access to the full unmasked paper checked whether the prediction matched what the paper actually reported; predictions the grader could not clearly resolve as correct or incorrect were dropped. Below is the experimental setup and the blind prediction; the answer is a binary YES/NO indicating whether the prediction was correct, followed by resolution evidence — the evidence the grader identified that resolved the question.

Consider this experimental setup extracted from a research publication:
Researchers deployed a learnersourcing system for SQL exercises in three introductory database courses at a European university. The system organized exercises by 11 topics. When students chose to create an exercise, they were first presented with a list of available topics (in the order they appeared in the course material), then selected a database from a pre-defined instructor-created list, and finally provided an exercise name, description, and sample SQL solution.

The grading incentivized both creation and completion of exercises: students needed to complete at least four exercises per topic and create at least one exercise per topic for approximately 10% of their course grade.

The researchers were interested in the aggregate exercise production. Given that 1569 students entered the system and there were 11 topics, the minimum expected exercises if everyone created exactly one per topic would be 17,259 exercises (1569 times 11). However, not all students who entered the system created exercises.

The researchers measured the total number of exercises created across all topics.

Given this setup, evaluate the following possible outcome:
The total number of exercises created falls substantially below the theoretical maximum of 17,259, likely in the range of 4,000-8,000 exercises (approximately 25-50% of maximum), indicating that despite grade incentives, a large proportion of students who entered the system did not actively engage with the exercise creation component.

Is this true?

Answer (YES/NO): NO